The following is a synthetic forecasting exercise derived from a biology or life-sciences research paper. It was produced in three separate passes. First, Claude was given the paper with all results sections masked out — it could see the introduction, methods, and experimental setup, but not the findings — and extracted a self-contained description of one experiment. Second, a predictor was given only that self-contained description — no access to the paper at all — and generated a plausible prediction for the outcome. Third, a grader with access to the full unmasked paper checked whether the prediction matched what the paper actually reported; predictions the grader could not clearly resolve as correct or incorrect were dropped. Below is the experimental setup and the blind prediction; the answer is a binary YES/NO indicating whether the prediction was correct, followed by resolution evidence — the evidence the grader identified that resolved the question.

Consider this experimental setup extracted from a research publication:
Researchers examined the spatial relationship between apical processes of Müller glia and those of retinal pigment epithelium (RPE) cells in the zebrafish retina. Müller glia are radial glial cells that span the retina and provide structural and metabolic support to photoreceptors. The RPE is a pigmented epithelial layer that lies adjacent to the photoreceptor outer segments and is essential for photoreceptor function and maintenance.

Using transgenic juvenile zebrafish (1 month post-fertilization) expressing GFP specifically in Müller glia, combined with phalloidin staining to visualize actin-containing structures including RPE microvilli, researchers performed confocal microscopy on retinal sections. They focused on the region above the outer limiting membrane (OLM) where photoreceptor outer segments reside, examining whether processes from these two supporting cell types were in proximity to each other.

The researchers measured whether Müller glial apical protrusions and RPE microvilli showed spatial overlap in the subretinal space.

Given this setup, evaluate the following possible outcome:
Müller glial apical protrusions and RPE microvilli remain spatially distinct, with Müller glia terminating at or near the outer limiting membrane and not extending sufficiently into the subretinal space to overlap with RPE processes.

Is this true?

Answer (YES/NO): NO